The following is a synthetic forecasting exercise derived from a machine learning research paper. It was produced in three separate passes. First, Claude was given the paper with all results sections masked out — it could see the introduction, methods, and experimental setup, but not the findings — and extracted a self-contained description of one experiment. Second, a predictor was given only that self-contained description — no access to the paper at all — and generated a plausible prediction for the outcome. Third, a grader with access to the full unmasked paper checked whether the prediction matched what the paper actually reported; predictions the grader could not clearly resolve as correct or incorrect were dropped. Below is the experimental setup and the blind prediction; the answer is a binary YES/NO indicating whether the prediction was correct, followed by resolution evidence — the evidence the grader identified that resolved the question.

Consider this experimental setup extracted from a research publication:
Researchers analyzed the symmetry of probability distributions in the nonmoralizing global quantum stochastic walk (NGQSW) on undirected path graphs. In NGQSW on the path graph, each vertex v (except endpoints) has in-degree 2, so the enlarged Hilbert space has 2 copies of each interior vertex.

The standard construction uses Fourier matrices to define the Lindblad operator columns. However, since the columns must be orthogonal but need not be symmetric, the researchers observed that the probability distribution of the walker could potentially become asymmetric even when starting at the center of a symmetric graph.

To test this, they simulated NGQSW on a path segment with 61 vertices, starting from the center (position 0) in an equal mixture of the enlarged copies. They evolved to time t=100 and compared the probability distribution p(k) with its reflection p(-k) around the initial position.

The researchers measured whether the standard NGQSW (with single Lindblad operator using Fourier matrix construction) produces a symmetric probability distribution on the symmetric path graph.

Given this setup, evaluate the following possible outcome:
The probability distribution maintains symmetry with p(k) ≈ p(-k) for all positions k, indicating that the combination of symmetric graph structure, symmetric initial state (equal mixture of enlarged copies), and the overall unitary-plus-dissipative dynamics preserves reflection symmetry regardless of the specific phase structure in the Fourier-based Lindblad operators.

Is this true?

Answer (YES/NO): NO